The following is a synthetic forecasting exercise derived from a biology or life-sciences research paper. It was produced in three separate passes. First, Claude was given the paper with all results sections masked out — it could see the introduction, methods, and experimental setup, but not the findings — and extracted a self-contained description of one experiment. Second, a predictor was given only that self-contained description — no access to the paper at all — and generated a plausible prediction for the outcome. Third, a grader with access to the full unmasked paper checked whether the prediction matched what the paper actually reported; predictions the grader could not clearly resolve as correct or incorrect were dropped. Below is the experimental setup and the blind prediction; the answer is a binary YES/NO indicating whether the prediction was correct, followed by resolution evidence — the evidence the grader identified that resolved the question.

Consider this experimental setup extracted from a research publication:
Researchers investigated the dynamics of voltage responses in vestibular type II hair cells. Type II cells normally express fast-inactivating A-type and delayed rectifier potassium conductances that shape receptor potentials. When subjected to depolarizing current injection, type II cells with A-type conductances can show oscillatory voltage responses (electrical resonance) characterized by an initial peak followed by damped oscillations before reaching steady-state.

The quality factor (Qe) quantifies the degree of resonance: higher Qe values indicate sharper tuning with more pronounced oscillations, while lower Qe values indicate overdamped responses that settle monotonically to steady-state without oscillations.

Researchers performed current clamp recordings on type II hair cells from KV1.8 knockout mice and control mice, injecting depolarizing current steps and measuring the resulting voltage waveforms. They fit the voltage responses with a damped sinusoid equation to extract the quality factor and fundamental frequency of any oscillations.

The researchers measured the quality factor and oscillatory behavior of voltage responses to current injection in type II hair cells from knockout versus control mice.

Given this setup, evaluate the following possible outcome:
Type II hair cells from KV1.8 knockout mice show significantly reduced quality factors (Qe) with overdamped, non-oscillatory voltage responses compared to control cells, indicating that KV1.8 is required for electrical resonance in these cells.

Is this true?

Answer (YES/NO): NO